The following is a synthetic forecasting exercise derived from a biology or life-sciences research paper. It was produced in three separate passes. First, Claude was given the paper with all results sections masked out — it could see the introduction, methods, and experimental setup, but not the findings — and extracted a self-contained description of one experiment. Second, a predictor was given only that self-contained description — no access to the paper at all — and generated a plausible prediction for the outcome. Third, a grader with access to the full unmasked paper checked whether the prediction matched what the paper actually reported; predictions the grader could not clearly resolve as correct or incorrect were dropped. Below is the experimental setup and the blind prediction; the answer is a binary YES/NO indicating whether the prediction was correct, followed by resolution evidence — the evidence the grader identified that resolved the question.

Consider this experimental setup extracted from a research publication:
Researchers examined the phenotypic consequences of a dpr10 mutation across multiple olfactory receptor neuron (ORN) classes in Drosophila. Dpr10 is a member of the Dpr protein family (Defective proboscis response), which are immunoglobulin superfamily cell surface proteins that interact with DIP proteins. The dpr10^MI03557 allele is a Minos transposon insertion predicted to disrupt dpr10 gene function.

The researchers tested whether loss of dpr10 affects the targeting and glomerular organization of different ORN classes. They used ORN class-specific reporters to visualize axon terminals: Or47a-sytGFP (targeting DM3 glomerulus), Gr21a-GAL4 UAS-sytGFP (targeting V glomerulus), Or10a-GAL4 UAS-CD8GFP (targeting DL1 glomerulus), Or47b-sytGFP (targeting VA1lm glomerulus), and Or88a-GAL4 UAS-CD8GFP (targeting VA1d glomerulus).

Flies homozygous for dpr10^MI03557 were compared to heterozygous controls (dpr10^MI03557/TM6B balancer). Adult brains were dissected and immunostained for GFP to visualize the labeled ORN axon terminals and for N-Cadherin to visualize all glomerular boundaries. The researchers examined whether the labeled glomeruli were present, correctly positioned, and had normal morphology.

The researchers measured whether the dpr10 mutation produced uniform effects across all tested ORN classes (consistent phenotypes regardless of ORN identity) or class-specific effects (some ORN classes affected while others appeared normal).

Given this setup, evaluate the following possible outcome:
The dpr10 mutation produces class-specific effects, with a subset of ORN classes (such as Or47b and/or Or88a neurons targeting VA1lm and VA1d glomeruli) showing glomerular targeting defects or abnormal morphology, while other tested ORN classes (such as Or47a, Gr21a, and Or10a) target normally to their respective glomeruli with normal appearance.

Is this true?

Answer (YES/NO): NO